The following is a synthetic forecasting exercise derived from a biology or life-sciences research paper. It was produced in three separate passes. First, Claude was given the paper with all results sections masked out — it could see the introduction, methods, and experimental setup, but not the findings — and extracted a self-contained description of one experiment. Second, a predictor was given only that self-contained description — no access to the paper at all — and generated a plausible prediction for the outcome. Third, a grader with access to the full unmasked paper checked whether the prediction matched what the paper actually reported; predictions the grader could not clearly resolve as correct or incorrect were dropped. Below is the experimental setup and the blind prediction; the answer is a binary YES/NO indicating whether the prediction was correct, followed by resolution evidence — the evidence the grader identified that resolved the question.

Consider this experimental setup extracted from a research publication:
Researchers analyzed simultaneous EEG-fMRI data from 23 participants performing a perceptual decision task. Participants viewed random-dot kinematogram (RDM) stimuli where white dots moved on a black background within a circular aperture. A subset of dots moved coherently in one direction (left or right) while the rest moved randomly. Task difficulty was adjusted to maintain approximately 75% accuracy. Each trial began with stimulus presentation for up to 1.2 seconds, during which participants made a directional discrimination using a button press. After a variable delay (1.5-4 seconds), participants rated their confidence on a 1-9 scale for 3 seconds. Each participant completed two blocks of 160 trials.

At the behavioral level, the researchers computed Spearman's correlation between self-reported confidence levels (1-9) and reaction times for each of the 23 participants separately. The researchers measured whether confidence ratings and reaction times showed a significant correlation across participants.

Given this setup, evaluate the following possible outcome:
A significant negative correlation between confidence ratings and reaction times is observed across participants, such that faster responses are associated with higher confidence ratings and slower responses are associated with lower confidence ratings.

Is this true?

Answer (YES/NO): YES